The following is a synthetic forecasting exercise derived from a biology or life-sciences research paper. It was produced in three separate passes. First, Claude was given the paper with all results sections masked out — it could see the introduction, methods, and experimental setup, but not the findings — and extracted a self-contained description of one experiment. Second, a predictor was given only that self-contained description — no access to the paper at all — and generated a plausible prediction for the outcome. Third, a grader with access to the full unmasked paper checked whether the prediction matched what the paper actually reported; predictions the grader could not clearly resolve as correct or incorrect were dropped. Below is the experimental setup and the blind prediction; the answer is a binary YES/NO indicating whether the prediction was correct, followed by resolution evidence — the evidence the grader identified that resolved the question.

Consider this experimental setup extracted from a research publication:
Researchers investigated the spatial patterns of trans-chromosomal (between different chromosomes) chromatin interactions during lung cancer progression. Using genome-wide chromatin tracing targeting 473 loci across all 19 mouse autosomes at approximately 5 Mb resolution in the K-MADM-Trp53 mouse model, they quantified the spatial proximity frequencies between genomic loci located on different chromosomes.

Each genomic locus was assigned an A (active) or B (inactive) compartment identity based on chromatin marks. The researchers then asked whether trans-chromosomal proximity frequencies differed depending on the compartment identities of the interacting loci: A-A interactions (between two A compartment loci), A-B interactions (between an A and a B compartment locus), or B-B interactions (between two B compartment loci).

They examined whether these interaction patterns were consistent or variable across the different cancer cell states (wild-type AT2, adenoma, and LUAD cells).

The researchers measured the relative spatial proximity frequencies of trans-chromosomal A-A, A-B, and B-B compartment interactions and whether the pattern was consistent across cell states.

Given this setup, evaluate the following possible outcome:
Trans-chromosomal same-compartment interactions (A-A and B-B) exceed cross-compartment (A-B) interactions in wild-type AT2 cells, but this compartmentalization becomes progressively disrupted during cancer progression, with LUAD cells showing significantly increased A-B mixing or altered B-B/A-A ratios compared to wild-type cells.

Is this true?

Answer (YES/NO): NO